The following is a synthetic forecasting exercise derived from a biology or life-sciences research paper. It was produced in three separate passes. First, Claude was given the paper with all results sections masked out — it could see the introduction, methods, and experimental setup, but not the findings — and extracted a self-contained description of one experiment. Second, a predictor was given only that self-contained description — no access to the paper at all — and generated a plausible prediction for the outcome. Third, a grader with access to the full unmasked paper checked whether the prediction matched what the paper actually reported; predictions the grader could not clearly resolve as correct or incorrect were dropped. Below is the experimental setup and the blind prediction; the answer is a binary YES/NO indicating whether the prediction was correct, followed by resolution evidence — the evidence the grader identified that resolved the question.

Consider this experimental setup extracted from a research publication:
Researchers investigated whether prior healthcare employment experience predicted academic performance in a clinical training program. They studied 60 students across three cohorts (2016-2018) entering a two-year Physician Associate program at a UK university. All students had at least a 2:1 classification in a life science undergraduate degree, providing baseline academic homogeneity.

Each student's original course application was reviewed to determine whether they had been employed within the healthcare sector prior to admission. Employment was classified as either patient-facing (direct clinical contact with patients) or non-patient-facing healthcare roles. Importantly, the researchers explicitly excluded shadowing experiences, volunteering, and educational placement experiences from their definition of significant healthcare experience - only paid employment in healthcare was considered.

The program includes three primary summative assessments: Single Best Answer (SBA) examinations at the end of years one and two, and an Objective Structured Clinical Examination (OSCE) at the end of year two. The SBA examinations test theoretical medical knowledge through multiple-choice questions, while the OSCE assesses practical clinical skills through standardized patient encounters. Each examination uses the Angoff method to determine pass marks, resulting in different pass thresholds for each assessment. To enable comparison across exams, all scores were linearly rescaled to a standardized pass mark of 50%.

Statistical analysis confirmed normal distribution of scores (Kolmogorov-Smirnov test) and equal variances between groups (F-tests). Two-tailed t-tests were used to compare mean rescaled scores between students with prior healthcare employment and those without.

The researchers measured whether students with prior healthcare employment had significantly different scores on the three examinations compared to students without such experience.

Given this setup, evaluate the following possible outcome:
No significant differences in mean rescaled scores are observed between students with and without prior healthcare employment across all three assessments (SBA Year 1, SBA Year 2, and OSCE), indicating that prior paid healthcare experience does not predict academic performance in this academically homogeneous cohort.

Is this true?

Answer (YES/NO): YES